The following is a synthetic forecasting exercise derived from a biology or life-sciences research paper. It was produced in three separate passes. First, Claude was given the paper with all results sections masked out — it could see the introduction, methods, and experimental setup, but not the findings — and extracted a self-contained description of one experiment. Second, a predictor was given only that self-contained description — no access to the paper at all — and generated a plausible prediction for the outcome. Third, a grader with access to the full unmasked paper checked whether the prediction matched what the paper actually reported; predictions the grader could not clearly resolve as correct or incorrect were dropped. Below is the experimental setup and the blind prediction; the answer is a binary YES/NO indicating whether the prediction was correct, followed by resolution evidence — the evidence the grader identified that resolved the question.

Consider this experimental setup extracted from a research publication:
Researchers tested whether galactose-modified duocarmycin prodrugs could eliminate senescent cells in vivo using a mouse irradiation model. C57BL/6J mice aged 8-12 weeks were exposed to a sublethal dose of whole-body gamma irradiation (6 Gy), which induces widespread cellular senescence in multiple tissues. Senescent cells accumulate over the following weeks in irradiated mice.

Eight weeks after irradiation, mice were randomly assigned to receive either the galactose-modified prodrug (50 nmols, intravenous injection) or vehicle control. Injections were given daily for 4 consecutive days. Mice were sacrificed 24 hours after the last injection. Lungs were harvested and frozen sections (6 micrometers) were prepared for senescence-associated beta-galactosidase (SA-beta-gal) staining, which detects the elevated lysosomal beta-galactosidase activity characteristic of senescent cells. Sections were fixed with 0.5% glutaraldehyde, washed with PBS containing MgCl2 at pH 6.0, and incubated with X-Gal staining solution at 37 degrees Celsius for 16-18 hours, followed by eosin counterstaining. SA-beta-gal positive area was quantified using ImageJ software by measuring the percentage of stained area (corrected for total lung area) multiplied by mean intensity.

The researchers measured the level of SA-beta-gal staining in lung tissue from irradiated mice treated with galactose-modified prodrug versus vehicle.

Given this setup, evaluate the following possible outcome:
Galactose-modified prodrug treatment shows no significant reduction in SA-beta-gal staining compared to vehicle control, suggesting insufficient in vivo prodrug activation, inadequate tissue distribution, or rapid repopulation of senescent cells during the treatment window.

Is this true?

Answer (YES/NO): NO